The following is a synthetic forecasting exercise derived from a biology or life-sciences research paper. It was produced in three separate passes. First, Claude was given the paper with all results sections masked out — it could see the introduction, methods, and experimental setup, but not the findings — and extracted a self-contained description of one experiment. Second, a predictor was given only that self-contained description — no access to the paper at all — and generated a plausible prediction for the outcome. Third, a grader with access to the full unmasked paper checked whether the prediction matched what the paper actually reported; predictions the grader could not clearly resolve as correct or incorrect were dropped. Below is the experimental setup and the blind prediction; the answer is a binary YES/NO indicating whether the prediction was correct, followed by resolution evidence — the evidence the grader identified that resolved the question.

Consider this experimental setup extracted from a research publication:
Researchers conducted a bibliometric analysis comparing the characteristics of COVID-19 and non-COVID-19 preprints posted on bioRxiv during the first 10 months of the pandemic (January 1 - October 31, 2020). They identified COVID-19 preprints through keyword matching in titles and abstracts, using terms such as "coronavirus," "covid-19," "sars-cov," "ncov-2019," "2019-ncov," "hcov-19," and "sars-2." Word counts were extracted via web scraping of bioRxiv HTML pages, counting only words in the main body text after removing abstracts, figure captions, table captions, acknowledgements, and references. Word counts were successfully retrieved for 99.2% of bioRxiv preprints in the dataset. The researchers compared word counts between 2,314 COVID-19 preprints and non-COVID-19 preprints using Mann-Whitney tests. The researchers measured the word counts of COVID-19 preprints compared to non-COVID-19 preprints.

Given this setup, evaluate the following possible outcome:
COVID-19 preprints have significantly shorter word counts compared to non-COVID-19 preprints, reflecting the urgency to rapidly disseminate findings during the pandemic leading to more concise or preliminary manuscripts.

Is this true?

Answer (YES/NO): YES